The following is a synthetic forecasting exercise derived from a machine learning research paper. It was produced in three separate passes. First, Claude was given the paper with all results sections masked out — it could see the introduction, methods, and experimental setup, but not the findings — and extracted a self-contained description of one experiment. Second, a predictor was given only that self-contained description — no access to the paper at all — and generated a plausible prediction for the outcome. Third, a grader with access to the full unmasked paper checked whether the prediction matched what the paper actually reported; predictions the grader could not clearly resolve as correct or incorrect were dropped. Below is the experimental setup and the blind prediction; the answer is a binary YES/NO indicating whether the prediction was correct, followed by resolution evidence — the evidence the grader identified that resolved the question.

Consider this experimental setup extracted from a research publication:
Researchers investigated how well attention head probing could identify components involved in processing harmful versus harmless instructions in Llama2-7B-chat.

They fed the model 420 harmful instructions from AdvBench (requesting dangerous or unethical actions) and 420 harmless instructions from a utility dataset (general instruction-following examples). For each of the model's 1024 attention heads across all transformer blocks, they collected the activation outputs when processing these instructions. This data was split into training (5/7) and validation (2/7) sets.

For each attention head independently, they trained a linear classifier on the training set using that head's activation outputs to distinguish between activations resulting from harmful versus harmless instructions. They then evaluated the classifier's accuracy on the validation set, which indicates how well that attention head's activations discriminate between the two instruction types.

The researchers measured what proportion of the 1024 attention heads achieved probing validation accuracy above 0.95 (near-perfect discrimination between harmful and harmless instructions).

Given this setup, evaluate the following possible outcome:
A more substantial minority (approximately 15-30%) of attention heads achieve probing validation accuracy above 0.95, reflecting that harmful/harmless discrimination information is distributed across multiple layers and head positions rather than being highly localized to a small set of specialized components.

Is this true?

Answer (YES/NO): NO